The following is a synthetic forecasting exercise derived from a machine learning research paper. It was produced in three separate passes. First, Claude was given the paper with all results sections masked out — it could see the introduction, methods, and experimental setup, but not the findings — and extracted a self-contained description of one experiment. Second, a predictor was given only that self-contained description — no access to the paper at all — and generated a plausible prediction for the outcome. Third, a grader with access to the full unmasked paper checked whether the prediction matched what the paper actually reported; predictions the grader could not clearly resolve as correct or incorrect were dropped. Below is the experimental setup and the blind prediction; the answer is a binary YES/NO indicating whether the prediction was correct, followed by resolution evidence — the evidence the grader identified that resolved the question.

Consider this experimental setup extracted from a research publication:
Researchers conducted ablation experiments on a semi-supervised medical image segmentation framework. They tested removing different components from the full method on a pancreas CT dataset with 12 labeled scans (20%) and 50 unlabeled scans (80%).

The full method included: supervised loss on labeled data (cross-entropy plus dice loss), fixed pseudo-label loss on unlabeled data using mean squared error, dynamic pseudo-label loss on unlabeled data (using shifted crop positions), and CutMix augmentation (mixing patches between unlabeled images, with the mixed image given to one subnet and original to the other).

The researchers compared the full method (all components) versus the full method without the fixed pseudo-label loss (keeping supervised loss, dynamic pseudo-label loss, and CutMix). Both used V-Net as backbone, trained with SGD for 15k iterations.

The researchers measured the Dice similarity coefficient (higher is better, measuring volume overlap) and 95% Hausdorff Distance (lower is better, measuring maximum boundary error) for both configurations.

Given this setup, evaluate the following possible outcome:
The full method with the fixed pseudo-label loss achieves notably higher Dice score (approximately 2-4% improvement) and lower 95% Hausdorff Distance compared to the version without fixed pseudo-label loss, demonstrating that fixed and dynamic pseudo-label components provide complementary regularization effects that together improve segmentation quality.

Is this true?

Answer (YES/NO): NO